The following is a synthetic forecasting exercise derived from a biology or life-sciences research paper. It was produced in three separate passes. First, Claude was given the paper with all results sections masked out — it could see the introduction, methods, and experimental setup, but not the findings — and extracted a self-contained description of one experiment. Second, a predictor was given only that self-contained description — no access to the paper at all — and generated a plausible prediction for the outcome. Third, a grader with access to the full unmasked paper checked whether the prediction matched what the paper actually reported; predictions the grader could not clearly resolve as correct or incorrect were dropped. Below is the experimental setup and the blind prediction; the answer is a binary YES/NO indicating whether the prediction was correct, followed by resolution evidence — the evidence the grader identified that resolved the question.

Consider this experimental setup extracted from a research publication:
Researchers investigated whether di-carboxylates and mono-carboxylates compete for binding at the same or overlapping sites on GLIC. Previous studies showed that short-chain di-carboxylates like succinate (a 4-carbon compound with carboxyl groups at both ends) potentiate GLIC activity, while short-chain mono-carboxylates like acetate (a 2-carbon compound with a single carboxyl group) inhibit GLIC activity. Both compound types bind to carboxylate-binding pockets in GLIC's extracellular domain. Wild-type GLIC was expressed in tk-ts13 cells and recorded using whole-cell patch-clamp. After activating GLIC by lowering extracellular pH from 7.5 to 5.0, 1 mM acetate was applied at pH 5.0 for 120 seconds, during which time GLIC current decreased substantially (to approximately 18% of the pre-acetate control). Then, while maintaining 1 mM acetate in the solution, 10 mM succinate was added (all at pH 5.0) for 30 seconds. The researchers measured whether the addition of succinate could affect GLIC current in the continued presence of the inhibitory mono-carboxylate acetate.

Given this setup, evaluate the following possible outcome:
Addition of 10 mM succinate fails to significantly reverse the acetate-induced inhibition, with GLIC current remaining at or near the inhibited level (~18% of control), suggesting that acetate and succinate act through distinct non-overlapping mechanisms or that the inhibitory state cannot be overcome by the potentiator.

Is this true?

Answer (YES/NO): NO